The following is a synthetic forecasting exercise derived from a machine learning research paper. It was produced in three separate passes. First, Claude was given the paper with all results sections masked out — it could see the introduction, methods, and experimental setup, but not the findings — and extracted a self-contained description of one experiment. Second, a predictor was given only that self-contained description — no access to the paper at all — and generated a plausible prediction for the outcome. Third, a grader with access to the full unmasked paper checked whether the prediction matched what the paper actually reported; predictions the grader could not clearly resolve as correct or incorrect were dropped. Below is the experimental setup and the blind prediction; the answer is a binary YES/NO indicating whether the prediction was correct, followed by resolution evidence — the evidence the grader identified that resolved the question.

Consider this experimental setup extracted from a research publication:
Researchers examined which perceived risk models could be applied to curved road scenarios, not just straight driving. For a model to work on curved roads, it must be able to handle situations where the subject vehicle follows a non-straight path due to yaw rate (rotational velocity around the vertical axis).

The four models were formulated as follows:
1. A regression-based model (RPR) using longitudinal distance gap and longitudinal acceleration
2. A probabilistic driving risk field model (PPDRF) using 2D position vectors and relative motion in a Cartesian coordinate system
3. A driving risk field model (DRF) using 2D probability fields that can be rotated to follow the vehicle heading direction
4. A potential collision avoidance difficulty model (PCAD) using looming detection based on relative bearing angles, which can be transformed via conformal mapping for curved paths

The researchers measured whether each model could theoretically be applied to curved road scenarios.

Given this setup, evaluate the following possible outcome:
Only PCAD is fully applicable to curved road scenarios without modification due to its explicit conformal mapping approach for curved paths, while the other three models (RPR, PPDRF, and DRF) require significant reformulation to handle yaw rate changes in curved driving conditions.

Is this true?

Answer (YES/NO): NO